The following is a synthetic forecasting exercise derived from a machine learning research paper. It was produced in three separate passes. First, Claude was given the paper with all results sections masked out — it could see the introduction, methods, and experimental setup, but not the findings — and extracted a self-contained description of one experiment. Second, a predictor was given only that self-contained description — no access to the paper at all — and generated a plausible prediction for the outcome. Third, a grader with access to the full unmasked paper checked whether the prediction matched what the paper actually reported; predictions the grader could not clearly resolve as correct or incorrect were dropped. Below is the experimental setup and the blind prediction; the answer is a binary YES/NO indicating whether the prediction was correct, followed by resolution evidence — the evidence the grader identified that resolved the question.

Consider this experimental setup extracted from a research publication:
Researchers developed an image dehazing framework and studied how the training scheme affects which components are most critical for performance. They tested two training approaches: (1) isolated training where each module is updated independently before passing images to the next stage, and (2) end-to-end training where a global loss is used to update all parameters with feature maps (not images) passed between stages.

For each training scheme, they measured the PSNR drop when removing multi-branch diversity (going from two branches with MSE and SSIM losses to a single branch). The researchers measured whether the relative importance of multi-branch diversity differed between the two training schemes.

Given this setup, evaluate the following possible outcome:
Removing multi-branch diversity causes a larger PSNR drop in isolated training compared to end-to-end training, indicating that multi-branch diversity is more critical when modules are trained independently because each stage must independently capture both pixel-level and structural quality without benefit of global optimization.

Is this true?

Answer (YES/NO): YES